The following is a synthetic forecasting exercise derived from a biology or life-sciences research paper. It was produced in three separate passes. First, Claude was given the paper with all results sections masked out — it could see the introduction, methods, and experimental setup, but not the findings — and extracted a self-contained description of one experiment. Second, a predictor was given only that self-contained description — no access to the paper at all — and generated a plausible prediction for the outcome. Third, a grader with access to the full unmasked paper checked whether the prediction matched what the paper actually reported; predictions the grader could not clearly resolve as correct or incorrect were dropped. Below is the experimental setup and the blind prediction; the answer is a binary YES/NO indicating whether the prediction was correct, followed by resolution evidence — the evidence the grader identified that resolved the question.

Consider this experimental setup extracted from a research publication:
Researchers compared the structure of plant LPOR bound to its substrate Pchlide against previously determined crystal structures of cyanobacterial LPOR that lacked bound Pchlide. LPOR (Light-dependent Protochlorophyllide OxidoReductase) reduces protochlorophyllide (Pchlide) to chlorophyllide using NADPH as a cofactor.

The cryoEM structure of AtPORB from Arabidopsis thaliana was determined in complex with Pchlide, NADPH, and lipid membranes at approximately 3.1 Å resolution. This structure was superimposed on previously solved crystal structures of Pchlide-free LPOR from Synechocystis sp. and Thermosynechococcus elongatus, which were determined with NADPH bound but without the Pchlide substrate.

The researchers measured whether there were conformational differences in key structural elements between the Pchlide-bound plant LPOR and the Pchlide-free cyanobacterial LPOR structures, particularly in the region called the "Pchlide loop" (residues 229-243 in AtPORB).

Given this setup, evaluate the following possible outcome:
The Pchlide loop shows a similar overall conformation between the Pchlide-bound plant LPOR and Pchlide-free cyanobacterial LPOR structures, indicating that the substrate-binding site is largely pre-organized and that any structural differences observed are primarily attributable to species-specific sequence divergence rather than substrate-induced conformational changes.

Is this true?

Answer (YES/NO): NO